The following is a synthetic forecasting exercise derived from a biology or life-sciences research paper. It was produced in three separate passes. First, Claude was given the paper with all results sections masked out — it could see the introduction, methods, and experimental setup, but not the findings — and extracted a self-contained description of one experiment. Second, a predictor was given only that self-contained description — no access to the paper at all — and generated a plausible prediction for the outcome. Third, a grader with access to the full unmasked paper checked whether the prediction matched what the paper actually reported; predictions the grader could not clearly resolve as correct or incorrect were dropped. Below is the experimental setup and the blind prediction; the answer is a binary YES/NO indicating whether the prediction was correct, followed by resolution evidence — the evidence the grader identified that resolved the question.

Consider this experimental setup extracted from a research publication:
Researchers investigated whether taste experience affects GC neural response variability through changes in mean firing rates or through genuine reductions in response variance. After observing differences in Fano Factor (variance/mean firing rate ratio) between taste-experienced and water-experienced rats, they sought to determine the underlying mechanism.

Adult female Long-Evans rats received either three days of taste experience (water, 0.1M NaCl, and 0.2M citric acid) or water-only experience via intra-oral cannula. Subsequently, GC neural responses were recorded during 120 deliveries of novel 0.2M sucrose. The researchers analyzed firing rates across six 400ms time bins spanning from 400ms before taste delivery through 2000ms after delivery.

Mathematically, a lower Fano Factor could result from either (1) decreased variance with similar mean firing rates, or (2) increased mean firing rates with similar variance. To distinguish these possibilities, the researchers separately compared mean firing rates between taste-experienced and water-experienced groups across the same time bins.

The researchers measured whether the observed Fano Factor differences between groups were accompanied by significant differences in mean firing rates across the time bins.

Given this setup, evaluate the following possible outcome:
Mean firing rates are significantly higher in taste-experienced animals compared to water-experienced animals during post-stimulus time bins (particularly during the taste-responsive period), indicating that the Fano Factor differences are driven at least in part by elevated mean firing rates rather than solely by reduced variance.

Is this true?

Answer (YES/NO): NO